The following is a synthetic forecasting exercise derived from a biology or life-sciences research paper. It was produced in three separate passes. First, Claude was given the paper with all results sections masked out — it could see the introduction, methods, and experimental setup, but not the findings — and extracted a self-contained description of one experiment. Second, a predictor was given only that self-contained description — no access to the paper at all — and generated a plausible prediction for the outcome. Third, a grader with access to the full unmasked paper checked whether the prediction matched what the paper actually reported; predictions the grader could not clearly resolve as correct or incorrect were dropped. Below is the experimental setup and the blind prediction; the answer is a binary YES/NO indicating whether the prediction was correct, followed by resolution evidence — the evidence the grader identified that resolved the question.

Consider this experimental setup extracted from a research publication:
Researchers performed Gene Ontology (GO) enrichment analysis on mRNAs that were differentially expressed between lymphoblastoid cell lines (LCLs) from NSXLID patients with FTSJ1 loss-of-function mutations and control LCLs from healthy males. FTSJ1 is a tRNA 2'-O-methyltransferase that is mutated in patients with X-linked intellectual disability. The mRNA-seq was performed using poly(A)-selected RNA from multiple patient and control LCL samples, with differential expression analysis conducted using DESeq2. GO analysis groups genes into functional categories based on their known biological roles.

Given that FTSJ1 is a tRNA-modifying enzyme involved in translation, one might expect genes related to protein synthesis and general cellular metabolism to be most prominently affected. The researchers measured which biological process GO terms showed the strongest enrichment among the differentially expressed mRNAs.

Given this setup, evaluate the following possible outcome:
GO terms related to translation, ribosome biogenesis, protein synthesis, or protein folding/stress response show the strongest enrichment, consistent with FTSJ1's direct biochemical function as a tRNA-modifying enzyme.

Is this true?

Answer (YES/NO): NO